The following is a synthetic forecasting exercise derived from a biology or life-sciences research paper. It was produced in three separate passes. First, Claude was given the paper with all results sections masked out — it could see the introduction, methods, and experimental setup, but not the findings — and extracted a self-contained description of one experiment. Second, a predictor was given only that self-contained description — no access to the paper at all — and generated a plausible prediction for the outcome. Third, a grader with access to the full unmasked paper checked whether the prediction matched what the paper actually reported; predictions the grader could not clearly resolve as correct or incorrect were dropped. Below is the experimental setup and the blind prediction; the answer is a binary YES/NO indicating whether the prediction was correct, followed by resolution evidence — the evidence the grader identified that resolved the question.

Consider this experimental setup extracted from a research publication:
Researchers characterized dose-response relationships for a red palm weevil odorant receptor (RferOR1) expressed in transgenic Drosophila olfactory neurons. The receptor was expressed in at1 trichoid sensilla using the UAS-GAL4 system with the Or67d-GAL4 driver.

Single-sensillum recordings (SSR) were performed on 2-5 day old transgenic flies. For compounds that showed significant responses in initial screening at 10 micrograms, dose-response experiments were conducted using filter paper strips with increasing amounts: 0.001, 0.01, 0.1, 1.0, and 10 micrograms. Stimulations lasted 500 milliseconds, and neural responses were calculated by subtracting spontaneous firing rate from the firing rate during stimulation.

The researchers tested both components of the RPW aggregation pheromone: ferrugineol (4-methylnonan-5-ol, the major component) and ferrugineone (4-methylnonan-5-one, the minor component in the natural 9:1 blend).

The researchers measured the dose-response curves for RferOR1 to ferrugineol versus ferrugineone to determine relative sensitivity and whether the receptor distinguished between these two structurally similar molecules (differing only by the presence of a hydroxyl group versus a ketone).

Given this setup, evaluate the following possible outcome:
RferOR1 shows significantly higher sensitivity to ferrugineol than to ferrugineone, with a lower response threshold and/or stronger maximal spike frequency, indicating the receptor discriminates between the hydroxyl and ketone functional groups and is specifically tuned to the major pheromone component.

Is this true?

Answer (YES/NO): NO